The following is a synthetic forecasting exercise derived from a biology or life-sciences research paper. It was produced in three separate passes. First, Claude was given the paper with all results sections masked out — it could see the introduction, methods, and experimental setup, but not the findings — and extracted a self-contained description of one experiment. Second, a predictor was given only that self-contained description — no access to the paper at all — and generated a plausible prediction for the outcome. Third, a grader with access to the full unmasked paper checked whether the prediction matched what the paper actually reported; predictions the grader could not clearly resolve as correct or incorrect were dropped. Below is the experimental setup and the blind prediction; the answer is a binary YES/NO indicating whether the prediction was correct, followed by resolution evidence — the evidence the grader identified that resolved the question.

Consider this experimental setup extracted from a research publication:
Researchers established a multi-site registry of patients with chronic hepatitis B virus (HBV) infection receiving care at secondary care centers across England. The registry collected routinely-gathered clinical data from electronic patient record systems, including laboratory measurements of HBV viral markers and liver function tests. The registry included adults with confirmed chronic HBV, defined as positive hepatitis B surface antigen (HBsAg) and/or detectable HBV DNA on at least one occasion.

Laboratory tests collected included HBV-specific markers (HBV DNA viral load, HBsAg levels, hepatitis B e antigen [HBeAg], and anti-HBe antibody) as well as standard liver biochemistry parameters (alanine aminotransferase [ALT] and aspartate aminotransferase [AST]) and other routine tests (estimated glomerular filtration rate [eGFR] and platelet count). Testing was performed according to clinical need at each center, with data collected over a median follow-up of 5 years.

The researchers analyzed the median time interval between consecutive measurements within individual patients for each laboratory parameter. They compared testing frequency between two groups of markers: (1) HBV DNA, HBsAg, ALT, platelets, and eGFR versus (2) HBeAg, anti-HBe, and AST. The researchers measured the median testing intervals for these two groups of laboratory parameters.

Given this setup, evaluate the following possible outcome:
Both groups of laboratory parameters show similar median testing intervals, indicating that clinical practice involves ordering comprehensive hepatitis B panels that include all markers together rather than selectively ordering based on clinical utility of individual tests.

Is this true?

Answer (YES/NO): NO